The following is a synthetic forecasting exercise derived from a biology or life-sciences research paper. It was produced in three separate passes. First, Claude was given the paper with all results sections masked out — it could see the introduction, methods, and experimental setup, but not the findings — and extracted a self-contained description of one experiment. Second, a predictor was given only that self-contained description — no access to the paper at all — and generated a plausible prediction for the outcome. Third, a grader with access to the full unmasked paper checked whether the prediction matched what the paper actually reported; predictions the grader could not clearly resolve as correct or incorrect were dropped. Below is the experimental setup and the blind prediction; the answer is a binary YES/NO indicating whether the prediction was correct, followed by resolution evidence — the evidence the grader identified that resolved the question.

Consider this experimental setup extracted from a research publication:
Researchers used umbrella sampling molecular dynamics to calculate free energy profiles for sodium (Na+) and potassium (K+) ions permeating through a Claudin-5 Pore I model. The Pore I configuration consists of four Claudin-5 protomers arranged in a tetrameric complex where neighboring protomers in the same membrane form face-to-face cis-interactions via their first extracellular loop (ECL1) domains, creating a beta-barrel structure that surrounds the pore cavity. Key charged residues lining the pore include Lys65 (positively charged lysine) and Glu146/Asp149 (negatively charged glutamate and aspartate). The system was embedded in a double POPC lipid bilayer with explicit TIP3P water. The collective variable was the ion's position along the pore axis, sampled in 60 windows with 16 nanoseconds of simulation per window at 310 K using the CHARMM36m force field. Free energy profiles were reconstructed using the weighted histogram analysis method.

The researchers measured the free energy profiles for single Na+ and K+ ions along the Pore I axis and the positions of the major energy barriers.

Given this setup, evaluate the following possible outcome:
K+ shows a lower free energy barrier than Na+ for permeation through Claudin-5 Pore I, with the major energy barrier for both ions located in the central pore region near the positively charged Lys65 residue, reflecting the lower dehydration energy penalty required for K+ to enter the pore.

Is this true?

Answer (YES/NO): NO